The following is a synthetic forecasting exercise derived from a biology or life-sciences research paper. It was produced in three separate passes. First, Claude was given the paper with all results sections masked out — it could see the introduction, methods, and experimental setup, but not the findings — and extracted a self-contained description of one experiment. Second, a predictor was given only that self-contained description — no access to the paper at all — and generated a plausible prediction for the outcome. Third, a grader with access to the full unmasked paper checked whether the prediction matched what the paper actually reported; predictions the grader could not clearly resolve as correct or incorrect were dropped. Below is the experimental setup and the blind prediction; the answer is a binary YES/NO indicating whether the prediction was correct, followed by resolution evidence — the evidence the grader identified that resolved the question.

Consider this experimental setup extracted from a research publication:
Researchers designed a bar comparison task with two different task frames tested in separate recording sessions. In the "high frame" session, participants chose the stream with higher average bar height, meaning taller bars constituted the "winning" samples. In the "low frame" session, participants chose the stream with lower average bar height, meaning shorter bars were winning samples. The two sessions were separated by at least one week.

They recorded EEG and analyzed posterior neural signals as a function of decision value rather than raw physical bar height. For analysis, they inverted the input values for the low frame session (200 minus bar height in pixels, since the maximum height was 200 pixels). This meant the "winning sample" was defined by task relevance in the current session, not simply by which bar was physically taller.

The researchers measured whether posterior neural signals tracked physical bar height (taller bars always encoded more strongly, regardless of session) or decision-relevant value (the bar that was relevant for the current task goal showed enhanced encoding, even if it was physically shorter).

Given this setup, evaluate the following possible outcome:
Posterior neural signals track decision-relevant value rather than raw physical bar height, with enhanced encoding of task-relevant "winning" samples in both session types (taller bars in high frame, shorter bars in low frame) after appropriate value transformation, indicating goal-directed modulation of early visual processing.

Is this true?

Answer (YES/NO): YES